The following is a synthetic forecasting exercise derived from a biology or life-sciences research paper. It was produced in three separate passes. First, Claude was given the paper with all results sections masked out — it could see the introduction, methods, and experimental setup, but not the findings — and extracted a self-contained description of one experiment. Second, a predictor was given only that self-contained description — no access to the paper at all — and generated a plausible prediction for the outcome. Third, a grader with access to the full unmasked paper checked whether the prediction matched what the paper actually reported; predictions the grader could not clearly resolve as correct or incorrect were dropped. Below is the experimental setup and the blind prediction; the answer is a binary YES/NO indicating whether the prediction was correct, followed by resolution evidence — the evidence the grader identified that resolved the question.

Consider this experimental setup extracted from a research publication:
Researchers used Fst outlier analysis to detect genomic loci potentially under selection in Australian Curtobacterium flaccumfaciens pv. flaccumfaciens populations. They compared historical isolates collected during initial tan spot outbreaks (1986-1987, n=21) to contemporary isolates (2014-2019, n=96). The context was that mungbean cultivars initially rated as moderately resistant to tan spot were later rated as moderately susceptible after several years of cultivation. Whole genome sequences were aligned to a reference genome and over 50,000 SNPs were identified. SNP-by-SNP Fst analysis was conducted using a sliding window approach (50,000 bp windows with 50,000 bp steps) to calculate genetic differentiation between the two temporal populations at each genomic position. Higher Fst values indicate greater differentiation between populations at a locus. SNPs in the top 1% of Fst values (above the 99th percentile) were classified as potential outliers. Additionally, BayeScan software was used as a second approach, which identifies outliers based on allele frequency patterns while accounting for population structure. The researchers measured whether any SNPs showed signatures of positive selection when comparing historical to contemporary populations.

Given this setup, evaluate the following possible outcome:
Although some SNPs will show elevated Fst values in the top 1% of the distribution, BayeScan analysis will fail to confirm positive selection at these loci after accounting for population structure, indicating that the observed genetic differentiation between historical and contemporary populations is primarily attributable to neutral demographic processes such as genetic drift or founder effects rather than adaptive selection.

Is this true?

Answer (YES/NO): YES